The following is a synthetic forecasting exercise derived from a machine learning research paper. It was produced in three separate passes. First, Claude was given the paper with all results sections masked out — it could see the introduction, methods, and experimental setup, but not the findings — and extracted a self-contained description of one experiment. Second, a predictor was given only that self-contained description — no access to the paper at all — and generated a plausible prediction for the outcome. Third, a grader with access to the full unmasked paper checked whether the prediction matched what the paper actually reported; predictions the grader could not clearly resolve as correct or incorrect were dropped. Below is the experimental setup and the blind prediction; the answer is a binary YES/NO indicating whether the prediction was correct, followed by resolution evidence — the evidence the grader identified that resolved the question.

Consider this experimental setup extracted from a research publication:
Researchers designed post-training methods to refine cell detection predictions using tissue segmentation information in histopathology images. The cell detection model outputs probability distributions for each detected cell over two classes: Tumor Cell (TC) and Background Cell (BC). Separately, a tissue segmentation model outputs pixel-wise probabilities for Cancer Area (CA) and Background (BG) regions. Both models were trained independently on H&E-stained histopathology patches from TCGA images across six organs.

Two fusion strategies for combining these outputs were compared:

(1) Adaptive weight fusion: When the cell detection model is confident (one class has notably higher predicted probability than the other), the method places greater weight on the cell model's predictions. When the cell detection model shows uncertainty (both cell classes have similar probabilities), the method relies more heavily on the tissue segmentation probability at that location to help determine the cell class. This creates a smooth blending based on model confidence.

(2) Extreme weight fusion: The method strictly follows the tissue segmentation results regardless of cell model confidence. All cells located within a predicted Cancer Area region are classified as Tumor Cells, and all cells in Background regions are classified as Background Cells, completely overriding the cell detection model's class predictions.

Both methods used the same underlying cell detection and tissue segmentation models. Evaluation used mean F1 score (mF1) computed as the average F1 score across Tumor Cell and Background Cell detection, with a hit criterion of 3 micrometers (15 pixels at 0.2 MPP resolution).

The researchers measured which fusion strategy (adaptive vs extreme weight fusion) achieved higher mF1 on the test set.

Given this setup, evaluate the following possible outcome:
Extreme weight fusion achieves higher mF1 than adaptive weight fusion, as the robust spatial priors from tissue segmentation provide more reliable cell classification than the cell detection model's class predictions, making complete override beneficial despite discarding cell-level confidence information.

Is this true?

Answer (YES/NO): YES